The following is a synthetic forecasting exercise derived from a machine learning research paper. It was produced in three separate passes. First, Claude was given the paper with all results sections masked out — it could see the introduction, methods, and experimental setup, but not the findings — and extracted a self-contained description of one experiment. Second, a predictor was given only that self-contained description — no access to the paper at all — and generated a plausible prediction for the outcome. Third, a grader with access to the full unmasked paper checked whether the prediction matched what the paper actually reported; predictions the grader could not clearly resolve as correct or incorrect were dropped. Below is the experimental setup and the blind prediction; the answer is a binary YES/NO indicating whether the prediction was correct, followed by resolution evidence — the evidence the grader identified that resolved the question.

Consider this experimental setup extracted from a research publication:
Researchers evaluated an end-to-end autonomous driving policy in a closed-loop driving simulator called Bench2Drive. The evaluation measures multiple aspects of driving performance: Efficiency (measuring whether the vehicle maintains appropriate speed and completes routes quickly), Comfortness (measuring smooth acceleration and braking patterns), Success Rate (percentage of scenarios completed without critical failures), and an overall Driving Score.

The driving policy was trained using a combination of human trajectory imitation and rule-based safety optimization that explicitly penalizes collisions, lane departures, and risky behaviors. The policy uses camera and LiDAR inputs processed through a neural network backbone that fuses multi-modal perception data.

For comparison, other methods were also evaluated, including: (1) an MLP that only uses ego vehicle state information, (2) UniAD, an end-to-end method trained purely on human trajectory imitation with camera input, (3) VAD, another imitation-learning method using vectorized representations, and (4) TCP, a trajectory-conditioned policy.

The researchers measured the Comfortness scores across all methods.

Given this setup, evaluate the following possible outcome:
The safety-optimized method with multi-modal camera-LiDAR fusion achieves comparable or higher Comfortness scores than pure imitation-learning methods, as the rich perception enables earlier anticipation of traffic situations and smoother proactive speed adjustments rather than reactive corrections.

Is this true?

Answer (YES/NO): NO